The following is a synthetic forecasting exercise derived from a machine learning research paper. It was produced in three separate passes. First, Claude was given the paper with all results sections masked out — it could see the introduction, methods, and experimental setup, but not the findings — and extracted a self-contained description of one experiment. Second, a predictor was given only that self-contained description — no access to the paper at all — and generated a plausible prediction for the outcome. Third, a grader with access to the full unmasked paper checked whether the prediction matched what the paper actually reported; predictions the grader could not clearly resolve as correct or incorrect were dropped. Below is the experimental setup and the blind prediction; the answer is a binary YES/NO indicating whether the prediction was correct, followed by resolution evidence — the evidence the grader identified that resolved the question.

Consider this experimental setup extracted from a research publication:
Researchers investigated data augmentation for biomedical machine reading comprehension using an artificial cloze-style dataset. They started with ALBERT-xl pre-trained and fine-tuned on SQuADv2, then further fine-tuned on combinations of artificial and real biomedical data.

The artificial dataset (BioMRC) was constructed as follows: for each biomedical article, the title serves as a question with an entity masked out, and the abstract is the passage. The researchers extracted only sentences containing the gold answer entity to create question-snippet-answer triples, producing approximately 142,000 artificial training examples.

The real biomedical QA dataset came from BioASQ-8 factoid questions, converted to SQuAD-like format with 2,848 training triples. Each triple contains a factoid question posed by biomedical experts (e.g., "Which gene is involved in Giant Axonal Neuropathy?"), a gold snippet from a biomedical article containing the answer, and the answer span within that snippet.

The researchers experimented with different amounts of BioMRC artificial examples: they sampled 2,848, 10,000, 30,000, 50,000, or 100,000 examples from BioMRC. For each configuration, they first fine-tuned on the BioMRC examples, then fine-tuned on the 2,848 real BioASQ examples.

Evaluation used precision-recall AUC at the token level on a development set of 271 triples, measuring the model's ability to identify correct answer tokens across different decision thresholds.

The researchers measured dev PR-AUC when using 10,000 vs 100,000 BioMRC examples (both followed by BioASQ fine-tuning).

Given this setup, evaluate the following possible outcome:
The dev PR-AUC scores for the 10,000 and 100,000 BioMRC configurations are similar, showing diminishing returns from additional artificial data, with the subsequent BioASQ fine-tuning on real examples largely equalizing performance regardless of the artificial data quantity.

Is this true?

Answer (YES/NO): YES